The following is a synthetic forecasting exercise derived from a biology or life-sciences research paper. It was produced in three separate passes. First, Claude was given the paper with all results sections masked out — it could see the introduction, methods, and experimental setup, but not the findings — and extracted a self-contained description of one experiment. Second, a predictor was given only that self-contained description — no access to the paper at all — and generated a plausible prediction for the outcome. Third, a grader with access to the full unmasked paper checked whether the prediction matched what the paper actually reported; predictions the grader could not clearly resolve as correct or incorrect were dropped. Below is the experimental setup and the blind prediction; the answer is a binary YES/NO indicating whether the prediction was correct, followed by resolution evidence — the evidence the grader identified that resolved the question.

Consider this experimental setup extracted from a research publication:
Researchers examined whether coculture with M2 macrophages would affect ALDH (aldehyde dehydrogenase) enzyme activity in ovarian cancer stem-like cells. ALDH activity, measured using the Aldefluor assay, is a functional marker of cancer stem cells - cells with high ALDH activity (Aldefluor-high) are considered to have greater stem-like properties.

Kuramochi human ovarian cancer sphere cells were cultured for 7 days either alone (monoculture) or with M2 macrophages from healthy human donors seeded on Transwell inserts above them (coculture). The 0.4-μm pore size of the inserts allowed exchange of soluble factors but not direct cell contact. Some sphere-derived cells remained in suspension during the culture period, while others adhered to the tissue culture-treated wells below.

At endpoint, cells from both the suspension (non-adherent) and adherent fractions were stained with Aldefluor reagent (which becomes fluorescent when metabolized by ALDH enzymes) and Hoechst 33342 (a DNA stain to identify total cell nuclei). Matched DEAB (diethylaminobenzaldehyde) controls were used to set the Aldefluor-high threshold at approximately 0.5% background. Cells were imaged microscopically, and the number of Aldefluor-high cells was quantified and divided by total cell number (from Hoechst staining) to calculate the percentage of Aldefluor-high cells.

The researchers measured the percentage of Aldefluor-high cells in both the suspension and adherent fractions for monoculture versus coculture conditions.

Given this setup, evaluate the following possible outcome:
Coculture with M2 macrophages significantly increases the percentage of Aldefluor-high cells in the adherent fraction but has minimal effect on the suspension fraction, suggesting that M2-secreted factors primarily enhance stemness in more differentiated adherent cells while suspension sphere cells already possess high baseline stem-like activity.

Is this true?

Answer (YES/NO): NO